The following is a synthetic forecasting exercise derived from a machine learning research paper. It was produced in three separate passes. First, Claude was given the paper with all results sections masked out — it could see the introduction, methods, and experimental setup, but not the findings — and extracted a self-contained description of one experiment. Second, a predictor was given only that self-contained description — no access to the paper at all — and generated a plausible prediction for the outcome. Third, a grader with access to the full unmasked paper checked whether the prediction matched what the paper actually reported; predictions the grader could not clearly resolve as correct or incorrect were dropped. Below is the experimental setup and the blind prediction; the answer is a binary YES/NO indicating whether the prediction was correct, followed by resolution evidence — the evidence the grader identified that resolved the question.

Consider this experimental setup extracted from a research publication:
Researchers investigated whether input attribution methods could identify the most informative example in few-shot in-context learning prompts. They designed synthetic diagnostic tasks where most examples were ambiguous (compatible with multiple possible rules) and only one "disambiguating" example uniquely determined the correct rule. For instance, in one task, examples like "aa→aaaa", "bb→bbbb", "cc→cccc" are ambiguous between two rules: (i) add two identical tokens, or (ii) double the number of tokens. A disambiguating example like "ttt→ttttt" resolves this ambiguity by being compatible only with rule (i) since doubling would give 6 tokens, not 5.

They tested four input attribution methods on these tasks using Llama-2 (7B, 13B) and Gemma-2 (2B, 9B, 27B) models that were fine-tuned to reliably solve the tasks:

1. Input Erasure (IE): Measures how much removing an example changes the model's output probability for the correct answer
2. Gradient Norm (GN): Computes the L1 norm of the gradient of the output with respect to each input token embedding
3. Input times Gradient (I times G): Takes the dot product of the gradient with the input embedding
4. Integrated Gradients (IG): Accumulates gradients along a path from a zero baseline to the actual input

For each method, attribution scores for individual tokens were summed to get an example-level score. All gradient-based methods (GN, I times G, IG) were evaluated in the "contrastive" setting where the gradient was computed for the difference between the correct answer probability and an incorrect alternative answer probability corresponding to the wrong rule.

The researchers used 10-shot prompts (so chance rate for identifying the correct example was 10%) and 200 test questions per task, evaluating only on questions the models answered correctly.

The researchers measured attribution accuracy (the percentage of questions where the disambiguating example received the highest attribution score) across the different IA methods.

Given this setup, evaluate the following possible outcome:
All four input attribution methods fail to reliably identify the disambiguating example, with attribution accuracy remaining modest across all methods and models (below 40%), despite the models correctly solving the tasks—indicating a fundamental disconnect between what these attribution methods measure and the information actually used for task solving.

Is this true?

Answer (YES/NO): NO